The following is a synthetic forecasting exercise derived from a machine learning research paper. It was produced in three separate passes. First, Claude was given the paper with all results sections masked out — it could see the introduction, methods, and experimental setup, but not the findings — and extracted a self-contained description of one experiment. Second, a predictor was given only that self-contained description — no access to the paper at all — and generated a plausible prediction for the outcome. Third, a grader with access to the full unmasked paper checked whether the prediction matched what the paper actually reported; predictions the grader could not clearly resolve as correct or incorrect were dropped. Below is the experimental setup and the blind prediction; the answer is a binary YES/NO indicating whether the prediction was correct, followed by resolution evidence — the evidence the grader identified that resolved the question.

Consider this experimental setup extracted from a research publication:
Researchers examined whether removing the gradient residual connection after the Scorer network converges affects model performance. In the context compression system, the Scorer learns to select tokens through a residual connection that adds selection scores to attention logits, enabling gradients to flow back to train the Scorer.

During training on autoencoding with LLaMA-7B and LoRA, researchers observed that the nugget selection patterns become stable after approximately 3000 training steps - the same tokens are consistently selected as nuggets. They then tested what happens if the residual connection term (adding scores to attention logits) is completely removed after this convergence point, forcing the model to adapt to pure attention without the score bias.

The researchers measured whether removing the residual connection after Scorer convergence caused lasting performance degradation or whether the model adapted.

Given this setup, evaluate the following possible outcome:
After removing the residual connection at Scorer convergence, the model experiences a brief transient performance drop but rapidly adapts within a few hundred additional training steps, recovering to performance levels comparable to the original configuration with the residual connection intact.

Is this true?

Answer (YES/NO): NO